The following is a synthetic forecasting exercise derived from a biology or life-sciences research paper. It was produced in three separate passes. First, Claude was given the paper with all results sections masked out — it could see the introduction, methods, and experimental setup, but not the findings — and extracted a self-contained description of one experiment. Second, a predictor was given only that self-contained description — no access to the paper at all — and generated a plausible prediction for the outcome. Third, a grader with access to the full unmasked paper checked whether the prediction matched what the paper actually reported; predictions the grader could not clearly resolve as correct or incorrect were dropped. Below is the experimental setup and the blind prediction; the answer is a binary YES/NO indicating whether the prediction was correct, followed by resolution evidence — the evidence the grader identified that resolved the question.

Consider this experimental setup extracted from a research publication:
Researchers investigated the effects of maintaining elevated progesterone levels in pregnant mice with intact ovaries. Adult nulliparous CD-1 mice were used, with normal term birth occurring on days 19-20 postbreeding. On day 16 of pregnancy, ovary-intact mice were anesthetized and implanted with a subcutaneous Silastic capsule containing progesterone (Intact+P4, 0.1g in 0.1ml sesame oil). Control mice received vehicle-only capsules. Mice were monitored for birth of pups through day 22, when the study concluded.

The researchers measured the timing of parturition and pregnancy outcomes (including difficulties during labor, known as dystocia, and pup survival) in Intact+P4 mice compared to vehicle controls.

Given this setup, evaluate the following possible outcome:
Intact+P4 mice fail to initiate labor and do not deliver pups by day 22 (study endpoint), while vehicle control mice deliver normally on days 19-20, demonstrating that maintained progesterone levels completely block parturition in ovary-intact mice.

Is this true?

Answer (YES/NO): NO